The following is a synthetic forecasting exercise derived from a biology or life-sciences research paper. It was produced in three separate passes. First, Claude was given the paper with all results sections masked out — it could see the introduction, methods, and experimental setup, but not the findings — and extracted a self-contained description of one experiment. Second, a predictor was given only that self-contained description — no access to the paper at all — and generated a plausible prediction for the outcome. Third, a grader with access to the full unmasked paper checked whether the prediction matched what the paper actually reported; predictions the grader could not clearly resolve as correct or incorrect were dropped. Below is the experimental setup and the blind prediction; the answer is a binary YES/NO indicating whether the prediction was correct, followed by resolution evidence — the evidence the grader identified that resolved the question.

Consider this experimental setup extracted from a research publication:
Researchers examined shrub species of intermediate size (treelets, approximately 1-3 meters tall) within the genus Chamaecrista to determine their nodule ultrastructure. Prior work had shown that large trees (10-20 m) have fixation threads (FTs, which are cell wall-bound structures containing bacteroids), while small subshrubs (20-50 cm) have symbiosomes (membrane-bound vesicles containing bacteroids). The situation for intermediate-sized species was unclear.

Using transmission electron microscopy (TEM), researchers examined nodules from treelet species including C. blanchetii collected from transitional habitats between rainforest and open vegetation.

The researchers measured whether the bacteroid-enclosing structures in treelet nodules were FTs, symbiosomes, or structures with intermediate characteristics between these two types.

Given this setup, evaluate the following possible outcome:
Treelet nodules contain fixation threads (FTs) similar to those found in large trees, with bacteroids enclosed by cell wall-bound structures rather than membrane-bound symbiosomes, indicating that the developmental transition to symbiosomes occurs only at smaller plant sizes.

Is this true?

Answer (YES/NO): NO